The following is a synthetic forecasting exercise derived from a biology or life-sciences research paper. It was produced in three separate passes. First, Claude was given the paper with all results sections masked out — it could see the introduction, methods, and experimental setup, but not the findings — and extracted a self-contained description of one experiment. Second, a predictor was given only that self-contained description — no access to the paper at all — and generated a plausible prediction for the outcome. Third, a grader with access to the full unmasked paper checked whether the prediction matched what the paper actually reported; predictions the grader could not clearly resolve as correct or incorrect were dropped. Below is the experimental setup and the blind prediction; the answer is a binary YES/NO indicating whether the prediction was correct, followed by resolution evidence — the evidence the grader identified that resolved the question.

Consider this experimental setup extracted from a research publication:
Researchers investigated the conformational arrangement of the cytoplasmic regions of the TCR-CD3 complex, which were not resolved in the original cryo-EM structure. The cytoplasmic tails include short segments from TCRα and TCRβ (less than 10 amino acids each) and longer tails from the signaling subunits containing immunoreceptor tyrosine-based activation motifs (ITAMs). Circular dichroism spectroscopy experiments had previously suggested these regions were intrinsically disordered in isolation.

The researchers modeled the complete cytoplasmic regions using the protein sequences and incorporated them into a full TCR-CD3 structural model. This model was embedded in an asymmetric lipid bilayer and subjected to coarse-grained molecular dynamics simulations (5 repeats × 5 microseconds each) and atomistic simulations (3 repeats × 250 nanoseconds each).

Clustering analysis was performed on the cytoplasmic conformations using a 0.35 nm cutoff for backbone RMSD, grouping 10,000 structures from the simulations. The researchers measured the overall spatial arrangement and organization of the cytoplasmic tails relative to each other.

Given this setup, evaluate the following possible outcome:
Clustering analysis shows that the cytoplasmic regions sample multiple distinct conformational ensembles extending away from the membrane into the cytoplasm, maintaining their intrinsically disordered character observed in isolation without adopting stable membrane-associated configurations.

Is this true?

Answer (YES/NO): NO